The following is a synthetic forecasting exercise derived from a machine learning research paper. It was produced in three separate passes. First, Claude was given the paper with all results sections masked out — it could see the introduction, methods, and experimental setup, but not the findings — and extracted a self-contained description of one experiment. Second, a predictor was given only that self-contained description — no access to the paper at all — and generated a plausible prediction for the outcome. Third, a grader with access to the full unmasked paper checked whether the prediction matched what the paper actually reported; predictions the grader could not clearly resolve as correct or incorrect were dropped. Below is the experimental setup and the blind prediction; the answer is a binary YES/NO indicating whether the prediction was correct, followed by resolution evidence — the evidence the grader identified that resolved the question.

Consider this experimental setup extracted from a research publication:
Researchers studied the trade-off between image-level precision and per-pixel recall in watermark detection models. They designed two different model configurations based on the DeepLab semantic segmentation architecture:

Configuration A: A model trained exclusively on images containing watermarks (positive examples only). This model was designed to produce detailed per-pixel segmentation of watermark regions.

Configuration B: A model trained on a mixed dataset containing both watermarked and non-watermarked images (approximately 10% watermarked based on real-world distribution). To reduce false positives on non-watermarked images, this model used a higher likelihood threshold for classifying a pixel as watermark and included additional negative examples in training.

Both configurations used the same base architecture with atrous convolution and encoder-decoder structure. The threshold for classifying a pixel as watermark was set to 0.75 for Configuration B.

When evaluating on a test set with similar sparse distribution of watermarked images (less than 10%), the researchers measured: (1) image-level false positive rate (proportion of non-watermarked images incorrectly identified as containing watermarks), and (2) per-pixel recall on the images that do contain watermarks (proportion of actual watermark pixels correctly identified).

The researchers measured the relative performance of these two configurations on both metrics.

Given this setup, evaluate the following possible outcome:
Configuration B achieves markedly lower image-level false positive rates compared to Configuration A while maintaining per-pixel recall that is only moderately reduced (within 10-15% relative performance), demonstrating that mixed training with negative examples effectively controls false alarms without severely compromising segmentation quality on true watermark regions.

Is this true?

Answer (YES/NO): NO